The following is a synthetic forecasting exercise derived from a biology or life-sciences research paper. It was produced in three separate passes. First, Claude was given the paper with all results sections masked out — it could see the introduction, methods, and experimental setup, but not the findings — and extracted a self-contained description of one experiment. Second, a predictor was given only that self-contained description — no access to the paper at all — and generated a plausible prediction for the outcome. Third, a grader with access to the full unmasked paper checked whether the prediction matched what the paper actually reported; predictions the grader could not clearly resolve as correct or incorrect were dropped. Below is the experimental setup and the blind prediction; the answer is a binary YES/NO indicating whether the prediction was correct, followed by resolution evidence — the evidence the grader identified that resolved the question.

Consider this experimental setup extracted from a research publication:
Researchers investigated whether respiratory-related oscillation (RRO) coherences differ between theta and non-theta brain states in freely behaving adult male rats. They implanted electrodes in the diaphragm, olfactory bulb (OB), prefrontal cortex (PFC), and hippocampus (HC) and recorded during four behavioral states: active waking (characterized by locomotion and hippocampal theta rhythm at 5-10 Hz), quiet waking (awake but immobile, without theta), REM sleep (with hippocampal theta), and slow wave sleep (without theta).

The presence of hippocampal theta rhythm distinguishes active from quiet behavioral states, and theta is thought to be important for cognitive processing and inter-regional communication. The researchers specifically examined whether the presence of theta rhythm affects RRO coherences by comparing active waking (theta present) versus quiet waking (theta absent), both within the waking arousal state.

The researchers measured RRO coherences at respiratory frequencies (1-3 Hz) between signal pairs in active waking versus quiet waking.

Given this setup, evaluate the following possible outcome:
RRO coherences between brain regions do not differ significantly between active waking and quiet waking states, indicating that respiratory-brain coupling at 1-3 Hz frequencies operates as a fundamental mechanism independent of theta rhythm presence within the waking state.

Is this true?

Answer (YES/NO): YES